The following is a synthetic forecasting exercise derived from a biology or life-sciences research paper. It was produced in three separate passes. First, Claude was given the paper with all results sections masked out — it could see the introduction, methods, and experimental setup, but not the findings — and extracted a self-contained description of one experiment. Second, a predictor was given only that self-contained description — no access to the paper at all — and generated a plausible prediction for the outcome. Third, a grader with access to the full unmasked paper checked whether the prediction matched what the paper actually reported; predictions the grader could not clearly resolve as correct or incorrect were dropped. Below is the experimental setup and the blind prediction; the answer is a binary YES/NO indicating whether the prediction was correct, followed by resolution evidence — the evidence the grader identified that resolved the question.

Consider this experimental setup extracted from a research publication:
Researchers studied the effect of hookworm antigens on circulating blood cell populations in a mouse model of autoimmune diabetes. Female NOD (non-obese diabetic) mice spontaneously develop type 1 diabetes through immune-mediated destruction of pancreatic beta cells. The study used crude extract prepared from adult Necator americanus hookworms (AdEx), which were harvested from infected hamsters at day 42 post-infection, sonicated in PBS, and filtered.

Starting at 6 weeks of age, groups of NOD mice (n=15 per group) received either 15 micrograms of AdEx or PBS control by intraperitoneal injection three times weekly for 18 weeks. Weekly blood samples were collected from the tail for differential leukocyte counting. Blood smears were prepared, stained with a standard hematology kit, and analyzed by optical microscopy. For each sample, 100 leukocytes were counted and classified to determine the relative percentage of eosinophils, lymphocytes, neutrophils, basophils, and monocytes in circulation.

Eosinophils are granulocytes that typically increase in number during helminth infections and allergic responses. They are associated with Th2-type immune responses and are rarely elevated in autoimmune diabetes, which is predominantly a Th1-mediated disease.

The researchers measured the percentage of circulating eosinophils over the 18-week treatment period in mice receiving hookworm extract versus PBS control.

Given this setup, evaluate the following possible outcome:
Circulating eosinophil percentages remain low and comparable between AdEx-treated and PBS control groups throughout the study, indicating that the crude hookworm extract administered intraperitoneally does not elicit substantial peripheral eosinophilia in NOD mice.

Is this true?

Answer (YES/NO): NO